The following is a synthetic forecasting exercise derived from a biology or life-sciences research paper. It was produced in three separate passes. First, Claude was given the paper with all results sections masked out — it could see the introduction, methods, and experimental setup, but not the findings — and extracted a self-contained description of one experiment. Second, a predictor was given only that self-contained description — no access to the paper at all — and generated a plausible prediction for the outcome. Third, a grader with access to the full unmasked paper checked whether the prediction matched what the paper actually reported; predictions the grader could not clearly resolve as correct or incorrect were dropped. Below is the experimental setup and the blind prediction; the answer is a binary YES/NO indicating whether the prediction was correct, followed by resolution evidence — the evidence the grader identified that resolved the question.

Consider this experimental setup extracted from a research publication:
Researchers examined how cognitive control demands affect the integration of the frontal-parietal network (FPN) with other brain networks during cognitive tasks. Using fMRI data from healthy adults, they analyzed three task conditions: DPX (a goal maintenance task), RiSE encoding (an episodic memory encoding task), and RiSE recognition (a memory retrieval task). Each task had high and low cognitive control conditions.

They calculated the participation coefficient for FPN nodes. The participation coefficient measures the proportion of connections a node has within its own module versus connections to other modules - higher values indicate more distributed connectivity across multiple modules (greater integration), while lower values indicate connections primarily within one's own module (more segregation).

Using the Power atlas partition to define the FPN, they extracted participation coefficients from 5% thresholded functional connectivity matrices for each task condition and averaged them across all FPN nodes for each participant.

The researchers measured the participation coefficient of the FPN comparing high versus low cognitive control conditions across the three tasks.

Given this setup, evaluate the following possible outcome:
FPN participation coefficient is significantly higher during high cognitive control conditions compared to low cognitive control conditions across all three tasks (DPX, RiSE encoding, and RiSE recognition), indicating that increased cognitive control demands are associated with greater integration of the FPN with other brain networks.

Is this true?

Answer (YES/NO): YES